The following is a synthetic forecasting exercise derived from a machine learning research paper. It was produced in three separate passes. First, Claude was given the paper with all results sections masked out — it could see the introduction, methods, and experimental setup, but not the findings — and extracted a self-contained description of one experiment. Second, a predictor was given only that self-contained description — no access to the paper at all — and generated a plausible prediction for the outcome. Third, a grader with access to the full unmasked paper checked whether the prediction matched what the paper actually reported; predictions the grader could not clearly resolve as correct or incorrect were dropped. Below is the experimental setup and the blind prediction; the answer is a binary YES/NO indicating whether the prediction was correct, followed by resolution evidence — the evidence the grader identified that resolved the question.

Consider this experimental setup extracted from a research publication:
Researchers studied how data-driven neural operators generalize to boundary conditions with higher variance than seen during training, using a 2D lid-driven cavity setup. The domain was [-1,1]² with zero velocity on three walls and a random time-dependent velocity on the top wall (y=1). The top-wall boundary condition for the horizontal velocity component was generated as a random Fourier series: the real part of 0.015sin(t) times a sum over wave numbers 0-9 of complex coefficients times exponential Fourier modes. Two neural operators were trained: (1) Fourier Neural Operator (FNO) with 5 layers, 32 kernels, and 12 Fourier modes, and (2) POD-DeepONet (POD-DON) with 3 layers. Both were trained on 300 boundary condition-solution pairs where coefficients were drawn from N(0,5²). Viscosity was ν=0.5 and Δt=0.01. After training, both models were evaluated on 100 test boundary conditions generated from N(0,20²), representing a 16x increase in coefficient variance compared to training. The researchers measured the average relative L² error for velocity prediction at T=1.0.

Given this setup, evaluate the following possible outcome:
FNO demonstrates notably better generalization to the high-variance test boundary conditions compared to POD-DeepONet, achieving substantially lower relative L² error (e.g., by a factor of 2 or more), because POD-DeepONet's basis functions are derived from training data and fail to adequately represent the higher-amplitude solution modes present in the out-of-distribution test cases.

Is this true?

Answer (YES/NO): NO